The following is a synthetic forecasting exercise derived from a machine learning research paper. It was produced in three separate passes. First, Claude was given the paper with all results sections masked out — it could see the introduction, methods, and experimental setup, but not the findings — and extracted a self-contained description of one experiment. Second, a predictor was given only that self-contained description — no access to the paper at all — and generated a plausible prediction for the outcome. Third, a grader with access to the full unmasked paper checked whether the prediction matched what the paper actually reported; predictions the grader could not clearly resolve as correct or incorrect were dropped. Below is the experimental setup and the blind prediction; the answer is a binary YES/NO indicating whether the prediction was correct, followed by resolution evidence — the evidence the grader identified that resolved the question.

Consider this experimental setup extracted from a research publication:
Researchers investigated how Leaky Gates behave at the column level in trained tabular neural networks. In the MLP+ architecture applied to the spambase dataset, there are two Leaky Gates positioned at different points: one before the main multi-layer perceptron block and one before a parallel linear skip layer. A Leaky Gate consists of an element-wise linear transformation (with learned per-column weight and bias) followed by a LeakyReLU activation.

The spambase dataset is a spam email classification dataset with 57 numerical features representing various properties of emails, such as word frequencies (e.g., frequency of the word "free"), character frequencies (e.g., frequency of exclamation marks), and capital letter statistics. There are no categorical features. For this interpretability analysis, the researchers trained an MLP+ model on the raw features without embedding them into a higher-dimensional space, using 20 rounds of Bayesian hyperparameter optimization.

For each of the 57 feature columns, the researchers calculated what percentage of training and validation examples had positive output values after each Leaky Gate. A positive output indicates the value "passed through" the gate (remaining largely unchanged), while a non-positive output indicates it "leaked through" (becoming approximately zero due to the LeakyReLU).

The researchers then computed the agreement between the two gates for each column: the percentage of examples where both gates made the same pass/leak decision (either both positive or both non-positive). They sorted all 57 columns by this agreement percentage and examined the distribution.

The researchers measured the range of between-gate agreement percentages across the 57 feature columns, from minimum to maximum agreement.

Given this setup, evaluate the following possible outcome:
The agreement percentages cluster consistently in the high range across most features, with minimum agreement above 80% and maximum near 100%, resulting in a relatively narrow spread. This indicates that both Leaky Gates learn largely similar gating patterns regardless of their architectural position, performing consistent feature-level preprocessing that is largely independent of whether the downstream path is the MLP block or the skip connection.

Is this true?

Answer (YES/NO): NO